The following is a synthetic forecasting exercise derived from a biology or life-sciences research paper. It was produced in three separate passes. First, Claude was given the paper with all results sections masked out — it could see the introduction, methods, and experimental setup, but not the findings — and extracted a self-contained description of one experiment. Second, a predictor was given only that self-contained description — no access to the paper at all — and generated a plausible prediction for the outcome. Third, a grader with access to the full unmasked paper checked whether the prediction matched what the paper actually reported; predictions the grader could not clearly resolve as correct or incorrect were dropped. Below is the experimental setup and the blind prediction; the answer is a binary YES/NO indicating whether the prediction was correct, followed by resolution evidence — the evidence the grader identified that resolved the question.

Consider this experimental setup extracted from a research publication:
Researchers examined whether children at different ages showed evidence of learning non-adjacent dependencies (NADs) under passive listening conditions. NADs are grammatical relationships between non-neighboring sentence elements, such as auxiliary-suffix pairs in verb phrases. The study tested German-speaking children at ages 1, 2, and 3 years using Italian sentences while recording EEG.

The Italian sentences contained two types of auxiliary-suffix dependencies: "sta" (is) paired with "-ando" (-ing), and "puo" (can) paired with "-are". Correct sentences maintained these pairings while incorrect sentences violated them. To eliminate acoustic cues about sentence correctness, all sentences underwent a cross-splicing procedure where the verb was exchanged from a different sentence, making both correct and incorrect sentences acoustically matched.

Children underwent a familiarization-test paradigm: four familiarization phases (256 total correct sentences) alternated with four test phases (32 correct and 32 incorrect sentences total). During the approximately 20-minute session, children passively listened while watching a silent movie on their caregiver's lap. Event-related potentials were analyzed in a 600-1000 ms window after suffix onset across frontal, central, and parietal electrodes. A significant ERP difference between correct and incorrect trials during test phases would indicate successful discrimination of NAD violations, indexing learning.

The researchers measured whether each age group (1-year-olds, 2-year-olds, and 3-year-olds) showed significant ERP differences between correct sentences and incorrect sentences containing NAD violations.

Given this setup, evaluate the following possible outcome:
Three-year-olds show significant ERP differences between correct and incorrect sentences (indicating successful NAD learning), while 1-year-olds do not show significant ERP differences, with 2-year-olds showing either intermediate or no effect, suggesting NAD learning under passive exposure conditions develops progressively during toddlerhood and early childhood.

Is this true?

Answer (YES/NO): NO